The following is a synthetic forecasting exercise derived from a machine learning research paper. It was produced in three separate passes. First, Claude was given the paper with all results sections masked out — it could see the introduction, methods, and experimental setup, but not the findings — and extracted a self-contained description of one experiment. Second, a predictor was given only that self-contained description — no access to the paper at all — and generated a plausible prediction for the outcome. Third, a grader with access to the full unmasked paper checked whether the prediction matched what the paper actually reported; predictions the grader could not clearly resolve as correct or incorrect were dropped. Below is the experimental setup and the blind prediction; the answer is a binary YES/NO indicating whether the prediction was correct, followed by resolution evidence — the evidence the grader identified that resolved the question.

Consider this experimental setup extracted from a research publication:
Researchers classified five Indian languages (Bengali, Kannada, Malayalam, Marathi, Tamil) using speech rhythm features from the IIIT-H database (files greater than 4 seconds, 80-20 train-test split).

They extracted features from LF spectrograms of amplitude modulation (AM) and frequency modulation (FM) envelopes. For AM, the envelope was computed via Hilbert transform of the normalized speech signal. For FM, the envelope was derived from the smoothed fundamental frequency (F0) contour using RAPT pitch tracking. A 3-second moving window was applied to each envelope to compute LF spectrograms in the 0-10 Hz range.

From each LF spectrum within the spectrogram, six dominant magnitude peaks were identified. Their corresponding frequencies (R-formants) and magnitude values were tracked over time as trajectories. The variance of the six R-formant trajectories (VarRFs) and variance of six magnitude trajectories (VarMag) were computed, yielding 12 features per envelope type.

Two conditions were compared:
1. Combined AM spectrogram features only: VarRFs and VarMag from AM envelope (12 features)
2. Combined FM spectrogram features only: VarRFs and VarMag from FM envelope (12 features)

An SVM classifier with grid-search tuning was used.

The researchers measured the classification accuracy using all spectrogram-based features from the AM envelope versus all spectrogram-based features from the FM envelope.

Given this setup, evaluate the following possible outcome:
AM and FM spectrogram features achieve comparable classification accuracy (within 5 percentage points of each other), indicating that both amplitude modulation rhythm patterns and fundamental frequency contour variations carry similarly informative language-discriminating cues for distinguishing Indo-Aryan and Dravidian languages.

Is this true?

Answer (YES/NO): NO